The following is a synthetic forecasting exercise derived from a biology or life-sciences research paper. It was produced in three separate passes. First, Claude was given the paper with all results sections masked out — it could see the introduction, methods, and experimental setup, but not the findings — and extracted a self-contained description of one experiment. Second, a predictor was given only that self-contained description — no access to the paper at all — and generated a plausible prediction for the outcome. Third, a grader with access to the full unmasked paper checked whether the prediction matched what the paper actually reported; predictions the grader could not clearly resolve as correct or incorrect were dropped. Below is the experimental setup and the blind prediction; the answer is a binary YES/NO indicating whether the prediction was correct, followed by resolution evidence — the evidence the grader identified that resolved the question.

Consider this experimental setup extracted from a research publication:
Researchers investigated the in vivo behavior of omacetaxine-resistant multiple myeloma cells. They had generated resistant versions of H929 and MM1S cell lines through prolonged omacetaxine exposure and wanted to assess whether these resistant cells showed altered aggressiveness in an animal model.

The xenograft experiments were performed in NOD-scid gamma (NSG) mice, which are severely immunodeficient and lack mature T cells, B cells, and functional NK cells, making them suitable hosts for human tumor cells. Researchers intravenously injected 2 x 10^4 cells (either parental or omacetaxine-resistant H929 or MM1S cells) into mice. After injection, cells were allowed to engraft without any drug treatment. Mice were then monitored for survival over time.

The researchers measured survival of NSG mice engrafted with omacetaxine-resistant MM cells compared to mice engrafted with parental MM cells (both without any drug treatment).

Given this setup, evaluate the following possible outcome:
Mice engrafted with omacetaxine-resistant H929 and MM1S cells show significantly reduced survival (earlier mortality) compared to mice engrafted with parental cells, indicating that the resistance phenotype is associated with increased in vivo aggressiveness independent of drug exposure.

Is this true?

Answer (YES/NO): NO